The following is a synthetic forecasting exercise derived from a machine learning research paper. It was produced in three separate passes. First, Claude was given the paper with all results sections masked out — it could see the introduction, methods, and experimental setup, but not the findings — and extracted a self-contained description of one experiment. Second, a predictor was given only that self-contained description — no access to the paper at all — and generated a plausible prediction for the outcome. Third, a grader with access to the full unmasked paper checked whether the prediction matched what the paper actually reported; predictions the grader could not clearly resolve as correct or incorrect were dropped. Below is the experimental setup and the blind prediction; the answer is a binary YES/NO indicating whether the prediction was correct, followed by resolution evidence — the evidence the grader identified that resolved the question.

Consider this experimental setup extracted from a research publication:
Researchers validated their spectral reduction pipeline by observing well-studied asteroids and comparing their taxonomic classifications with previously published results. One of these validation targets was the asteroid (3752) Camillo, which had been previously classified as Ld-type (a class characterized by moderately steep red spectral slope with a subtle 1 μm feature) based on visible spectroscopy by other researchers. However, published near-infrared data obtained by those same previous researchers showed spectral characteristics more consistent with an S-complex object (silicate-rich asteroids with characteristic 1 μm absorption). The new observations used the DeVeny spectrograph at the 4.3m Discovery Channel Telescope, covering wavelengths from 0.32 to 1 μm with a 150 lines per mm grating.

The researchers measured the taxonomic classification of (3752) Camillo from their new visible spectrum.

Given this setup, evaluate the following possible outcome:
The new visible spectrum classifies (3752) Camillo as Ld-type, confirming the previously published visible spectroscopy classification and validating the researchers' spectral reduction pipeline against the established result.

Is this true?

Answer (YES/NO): NO